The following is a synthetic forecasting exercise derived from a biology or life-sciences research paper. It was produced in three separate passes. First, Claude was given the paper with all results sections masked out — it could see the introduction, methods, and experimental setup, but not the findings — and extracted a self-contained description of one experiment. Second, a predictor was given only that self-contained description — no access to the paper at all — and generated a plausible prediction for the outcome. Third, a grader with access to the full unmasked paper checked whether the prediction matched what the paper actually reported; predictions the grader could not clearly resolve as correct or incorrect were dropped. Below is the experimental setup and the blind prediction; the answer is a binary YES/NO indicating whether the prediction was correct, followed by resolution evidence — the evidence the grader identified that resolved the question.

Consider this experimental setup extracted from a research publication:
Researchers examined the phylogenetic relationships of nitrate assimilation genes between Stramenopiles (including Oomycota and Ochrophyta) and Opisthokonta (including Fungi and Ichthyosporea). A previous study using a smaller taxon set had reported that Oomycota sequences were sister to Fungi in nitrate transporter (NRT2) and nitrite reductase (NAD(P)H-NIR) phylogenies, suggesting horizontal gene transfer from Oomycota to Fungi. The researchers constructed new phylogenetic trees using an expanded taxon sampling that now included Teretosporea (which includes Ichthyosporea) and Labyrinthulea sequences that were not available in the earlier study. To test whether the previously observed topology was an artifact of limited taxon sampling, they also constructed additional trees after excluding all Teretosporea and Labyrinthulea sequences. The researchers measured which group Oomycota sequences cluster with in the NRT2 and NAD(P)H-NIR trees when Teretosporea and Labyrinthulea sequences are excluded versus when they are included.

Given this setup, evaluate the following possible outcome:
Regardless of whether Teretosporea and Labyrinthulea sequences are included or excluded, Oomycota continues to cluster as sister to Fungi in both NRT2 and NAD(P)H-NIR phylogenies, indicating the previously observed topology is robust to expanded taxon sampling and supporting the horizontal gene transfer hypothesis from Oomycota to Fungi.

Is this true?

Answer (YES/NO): NO